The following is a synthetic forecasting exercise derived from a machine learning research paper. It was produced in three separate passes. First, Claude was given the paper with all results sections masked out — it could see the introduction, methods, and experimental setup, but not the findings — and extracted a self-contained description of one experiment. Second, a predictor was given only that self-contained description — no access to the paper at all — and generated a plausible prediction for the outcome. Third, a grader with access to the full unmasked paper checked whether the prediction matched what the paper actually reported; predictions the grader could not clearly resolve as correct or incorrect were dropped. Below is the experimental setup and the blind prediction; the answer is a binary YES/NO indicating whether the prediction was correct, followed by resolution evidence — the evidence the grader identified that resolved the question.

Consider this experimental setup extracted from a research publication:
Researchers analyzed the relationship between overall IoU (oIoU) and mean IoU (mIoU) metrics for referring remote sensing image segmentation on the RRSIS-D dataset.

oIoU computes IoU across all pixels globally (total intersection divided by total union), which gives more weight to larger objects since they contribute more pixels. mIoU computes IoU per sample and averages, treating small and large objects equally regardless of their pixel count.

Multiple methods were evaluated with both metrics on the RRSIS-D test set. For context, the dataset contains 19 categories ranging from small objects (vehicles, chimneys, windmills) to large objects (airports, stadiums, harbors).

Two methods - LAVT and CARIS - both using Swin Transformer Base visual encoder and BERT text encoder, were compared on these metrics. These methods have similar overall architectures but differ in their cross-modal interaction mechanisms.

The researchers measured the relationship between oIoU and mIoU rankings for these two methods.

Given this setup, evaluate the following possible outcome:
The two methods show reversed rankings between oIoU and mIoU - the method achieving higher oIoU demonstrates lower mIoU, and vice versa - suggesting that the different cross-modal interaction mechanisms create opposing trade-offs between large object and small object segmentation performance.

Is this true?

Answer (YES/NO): YES